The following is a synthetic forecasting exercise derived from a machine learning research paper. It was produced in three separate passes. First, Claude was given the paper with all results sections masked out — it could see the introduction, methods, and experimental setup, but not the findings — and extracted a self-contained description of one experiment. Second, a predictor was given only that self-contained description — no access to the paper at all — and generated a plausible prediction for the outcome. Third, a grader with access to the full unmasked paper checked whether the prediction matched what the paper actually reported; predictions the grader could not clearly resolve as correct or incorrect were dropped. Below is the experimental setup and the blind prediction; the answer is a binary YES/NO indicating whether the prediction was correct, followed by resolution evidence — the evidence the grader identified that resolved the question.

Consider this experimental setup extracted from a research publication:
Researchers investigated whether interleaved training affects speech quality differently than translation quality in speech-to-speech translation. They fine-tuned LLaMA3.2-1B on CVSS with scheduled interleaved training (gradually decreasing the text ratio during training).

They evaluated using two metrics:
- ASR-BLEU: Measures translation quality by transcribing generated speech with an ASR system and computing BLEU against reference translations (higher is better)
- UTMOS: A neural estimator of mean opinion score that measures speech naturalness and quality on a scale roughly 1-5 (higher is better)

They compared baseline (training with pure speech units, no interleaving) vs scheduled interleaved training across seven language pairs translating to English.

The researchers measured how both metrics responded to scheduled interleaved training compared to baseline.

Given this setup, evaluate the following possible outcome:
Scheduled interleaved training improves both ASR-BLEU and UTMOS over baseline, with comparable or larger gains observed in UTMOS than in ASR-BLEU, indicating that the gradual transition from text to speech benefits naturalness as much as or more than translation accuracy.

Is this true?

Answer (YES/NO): NO